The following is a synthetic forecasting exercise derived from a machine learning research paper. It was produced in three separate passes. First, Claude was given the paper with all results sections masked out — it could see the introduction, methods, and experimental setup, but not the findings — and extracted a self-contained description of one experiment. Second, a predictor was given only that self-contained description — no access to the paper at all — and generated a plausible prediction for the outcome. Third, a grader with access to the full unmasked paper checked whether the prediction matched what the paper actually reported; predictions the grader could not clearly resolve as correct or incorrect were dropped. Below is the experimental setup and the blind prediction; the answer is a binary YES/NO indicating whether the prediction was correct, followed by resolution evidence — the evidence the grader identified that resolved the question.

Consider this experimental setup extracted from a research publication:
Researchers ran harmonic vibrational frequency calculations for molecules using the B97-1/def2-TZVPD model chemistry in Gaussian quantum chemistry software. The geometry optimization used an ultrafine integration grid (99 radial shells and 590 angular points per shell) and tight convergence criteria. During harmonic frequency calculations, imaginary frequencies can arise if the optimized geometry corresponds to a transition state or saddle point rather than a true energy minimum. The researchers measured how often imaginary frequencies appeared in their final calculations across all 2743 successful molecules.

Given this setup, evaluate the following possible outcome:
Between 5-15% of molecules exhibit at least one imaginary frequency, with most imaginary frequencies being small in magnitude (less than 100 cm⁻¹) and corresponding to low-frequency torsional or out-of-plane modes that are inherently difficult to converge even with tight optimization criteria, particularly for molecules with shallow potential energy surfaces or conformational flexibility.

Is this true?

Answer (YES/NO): NO